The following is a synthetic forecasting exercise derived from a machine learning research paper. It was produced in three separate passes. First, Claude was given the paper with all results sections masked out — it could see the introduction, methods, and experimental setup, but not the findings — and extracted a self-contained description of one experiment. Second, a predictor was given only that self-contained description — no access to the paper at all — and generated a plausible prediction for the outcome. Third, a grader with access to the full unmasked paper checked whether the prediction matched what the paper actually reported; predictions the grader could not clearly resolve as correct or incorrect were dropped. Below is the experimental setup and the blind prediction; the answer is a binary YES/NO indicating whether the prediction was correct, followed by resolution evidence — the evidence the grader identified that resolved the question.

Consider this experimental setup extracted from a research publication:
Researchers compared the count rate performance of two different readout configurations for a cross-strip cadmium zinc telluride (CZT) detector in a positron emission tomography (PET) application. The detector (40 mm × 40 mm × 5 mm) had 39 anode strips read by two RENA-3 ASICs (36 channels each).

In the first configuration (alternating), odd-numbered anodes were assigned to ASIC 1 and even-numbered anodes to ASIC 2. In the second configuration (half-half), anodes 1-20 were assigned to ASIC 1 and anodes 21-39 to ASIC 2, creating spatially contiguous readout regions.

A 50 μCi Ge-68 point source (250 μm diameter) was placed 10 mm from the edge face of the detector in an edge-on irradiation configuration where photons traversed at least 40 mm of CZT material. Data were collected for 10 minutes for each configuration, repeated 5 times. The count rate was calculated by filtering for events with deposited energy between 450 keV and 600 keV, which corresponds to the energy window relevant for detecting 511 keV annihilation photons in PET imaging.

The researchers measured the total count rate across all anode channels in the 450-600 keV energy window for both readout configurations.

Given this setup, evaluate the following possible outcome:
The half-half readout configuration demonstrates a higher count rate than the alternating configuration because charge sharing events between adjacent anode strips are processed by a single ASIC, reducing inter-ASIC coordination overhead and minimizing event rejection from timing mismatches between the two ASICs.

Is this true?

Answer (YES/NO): YES